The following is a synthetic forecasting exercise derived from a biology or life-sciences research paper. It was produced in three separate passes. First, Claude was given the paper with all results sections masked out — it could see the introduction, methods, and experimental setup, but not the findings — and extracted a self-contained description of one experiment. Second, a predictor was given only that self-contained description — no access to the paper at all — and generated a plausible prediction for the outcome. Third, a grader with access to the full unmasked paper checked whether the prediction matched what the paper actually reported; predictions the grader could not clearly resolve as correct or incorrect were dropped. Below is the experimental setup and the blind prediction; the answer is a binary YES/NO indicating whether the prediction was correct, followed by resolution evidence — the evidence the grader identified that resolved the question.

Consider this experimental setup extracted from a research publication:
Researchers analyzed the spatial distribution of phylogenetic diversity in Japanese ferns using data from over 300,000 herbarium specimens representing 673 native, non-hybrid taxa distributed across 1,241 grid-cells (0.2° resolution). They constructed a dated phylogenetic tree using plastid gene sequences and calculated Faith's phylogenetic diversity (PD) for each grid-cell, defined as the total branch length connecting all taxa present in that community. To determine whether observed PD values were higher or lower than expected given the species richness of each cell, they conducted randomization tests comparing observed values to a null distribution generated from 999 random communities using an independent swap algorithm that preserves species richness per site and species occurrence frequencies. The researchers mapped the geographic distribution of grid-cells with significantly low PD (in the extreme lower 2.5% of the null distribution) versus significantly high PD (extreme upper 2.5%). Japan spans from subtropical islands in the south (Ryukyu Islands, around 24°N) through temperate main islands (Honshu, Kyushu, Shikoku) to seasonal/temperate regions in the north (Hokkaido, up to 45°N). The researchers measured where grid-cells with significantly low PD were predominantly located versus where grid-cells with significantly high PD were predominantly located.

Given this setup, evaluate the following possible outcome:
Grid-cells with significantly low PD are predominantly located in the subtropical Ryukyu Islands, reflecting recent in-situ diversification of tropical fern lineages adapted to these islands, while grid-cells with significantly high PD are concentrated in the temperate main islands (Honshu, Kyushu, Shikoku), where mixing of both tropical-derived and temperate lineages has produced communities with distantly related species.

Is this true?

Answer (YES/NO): NO